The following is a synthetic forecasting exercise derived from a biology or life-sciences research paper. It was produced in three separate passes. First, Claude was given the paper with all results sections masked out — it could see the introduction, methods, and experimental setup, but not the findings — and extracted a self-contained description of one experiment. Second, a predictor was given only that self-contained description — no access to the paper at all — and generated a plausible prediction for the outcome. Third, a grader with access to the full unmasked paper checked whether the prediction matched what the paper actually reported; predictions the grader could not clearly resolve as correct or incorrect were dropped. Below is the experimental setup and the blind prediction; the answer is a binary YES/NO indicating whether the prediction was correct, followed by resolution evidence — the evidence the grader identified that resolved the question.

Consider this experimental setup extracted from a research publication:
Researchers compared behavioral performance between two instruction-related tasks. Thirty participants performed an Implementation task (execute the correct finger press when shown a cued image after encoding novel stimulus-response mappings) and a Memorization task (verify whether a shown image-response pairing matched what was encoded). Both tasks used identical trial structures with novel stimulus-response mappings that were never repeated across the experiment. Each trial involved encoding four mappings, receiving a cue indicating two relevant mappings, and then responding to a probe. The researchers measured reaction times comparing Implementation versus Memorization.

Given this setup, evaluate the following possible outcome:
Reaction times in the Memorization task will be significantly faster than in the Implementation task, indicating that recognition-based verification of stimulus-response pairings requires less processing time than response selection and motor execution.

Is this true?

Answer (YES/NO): NO